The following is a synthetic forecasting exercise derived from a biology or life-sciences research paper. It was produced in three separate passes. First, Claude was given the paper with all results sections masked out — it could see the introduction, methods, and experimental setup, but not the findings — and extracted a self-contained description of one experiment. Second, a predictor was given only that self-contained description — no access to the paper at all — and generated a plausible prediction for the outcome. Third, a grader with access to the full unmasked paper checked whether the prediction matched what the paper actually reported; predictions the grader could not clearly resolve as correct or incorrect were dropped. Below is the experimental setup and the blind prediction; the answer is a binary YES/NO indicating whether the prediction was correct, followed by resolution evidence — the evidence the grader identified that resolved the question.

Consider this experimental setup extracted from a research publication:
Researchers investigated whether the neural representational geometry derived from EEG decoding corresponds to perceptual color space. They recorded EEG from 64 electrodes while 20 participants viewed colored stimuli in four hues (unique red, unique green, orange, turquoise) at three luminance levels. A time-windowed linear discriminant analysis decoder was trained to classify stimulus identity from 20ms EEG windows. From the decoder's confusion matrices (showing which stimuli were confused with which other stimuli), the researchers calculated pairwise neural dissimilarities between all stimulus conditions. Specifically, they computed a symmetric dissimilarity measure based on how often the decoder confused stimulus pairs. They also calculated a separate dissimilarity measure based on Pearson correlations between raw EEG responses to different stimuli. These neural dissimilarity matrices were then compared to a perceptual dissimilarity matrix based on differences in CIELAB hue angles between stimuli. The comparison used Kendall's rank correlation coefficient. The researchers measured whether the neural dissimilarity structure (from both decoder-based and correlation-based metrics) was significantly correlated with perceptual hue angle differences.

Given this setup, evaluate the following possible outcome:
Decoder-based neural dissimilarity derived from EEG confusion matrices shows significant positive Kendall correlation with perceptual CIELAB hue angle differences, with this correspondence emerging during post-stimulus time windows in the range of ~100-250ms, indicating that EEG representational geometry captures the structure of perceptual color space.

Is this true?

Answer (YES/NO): YES